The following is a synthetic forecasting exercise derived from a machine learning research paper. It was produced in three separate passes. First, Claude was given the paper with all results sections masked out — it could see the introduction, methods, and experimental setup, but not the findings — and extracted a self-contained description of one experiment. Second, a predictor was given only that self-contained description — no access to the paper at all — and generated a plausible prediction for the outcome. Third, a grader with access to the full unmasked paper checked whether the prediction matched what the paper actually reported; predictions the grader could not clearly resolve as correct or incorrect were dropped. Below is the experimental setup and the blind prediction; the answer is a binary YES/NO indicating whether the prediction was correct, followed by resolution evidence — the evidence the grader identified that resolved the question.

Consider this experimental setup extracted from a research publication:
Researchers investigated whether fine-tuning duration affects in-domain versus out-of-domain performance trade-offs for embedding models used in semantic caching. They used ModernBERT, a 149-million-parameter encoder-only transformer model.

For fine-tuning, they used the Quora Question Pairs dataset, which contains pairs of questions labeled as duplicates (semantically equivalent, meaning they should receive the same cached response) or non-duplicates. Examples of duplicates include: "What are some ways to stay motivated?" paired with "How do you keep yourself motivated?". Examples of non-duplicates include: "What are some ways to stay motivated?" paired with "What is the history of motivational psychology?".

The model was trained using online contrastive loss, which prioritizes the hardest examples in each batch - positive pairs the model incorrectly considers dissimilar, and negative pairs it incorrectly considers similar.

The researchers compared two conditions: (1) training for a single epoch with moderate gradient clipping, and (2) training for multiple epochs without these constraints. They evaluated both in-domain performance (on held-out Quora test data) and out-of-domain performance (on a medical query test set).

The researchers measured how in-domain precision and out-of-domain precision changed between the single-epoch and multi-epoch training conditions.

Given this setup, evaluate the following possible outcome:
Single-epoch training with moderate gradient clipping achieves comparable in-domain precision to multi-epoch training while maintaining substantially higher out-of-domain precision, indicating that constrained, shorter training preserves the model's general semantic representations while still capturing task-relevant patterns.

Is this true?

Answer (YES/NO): YES